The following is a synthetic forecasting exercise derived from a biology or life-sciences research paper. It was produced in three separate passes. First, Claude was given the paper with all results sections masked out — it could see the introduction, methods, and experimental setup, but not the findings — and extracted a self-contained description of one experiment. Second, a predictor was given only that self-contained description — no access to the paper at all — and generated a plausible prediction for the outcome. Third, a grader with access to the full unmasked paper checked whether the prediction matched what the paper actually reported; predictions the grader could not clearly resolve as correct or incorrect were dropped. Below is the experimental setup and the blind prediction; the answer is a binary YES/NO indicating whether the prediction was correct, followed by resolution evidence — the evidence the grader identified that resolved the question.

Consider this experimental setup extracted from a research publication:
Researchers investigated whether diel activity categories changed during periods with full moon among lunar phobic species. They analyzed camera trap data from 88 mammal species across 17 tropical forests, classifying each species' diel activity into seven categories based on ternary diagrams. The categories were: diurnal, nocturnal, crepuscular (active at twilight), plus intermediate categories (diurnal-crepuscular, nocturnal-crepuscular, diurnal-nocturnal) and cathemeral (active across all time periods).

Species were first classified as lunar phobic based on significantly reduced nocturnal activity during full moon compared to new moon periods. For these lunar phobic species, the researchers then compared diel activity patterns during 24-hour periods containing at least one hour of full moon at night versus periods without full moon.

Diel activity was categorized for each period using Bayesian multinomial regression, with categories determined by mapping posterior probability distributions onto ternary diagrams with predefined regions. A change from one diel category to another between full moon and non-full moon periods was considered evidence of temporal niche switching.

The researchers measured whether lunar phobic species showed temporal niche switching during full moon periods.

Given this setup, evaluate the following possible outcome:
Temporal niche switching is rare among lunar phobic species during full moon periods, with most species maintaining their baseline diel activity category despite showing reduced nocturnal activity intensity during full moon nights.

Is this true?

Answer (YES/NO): NO